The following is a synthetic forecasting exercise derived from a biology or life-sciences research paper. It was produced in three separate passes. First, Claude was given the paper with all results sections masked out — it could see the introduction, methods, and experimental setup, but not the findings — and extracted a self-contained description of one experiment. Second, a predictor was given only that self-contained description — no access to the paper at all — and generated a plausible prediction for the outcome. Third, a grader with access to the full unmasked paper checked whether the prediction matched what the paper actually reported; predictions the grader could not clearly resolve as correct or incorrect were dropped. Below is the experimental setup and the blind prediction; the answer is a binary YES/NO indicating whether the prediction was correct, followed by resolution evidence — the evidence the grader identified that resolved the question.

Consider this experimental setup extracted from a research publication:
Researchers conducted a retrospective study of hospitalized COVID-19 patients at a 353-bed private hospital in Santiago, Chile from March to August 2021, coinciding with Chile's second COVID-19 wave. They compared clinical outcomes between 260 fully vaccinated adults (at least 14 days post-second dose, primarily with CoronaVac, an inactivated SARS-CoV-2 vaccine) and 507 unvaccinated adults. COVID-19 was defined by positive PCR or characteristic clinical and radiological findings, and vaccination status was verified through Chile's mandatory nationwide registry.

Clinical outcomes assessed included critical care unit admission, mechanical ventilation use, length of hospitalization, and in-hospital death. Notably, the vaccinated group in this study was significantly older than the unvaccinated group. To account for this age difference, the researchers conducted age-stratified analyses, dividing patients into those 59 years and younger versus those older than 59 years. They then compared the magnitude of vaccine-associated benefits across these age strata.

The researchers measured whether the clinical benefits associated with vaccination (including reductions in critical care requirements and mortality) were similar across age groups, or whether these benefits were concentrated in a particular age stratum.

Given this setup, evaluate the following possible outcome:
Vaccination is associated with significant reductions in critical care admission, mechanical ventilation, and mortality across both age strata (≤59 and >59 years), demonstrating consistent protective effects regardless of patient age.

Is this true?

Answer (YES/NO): NO